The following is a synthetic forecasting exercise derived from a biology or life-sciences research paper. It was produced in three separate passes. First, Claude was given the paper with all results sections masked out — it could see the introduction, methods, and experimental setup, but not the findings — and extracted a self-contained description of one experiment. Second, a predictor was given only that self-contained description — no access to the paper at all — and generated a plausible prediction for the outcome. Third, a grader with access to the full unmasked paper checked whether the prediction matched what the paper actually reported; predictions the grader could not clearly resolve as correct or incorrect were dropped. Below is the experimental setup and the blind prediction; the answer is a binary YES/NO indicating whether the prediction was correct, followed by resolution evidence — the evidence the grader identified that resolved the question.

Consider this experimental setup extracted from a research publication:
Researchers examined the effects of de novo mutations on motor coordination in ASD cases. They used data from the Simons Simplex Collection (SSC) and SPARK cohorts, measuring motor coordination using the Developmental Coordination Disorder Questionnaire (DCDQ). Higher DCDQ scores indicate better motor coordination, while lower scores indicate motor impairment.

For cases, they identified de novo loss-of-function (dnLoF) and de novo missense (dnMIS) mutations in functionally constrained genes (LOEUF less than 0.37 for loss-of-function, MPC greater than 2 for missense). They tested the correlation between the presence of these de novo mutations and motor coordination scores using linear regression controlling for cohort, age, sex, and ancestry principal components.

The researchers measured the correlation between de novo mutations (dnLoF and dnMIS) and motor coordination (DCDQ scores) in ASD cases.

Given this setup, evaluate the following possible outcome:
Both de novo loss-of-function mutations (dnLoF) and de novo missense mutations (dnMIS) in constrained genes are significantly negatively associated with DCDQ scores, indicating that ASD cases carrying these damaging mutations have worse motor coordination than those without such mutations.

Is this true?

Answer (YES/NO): YES